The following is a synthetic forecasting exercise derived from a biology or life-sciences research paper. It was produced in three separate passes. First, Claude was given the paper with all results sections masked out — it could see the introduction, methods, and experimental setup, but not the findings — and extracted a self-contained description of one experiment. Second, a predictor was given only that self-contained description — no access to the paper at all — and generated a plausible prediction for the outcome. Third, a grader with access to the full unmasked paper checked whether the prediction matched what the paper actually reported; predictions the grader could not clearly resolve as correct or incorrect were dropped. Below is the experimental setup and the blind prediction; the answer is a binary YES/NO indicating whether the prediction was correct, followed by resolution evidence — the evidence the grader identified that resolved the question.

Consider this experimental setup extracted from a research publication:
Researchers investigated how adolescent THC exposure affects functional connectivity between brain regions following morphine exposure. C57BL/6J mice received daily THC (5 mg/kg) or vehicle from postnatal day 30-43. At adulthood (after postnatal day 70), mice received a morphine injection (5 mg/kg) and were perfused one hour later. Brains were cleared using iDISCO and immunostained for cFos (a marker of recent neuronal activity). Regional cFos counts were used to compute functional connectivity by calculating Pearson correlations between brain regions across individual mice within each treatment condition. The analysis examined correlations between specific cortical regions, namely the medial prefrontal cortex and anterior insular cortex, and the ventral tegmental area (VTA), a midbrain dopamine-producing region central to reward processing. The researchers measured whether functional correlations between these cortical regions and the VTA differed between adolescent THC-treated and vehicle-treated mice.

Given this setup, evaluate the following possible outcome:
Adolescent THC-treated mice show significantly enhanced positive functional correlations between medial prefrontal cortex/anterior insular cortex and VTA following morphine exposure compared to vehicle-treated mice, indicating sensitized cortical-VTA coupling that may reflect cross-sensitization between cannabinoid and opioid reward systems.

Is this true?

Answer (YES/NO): YES